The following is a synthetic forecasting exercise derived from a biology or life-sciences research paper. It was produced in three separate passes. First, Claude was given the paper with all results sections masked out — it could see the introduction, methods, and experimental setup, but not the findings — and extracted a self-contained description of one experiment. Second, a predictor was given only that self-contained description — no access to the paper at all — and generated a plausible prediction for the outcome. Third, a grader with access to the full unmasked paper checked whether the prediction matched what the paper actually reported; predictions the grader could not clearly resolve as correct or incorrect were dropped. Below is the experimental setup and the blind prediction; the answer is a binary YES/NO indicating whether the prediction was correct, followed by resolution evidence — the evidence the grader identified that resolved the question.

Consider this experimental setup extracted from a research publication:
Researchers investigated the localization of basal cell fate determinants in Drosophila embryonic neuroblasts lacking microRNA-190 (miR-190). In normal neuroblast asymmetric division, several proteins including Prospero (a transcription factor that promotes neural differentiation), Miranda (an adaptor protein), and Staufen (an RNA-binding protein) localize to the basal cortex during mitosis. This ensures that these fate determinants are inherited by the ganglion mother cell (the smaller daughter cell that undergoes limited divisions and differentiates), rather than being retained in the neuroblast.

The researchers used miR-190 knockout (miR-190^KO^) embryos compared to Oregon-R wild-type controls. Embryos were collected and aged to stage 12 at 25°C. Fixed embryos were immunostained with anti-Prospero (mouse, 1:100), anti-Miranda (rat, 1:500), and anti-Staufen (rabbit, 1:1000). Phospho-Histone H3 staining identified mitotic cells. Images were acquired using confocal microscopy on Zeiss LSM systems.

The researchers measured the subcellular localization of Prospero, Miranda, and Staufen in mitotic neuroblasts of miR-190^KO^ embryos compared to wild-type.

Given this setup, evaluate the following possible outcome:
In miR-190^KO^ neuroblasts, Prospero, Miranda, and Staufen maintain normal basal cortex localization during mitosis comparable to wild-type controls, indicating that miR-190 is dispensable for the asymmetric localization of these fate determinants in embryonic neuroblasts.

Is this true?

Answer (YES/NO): NO